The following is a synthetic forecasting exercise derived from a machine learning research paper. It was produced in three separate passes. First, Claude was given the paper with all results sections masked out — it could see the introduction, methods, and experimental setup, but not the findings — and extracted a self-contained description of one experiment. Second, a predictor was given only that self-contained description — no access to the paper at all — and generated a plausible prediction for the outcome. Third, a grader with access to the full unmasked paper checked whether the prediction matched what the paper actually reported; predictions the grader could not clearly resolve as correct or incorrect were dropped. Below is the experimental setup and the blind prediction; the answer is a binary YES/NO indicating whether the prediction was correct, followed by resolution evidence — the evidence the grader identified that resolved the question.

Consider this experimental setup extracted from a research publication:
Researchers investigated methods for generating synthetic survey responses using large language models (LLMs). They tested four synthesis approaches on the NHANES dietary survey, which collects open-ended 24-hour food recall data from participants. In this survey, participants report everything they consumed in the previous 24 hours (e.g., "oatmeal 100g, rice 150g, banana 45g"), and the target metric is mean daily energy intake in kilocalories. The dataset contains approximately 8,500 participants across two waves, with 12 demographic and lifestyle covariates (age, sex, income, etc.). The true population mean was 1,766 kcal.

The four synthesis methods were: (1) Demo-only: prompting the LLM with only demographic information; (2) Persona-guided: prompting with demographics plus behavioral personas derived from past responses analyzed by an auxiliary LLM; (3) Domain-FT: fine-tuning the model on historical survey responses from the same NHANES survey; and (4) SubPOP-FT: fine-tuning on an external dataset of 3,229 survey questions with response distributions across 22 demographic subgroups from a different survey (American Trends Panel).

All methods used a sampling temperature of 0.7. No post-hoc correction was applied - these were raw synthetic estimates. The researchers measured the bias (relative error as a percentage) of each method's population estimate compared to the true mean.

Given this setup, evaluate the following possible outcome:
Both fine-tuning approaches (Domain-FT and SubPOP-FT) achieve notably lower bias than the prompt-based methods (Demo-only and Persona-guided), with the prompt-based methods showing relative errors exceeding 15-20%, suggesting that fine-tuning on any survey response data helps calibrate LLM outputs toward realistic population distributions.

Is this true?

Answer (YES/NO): NO